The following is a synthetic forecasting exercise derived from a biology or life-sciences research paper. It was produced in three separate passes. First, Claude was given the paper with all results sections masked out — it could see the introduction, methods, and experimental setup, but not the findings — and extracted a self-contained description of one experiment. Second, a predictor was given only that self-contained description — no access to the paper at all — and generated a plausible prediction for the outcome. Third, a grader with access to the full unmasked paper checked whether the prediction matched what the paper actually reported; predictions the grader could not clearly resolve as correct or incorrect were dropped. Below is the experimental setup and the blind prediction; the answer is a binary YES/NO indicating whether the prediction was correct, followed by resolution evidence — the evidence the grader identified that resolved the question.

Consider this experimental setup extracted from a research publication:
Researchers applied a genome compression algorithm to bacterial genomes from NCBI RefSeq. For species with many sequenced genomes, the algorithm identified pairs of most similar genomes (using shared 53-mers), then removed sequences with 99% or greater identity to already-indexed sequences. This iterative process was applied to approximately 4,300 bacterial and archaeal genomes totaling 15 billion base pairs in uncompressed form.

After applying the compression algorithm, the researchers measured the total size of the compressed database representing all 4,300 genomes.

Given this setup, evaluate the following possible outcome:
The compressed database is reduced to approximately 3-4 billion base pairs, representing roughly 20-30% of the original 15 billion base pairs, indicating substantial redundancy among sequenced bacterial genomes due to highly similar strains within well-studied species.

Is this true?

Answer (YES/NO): NO